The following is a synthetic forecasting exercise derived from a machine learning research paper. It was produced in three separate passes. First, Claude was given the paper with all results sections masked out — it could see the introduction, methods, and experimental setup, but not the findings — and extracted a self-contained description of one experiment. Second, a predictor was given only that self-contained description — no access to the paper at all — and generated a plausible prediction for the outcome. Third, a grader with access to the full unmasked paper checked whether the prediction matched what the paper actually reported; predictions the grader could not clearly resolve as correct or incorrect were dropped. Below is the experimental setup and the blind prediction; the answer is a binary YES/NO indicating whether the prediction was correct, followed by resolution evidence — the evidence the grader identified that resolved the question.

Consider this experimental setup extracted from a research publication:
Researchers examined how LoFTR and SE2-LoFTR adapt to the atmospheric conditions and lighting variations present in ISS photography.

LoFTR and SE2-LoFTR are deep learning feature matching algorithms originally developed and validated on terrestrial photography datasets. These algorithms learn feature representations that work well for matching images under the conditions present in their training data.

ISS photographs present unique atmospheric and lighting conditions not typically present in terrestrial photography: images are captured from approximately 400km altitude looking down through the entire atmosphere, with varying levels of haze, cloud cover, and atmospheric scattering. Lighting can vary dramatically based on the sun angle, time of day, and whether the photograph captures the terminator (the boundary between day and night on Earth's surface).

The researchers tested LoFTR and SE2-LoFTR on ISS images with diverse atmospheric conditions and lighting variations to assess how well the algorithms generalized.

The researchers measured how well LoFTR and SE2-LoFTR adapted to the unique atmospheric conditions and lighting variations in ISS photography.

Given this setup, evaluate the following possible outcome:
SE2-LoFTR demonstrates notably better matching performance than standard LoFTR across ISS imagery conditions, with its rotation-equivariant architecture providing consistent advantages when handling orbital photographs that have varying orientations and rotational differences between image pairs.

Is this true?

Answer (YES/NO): NO